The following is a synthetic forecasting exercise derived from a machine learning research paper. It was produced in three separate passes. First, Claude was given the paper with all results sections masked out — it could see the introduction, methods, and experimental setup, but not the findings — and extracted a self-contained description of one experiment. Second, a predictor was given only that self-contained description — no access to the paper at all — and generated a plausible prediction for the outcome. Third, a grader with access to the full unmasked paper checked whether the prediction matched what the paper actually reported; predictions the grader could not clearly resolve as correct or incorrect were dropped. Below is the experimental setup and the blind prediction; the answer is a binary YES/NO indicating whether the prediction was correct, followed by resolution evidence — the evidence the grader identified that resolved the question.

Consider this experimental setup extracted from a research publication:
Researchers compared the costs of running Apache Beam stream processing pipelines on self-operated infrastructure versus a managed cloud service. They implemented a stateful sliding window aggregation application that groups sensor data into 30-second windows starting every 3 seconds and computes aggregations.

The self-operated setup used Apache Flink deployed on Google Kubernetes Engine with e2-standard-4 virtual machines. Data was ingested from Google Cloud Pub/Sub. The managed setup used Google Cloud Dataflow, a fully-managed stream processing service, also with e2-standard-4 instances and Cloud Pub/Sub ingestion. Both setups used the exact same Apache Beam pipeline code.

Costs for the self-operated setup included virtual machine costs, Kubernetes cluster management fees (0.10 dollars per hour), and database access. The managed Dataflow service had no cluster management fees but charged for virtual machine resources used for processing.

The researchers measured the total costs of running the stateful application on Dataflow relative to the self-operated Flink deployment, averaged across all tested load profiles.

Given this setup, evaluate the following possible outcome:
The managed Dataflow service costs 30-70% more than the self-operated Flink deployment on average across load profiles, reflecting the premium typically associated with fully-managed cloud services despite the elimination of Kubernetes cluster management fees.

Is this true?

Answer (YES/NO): NO